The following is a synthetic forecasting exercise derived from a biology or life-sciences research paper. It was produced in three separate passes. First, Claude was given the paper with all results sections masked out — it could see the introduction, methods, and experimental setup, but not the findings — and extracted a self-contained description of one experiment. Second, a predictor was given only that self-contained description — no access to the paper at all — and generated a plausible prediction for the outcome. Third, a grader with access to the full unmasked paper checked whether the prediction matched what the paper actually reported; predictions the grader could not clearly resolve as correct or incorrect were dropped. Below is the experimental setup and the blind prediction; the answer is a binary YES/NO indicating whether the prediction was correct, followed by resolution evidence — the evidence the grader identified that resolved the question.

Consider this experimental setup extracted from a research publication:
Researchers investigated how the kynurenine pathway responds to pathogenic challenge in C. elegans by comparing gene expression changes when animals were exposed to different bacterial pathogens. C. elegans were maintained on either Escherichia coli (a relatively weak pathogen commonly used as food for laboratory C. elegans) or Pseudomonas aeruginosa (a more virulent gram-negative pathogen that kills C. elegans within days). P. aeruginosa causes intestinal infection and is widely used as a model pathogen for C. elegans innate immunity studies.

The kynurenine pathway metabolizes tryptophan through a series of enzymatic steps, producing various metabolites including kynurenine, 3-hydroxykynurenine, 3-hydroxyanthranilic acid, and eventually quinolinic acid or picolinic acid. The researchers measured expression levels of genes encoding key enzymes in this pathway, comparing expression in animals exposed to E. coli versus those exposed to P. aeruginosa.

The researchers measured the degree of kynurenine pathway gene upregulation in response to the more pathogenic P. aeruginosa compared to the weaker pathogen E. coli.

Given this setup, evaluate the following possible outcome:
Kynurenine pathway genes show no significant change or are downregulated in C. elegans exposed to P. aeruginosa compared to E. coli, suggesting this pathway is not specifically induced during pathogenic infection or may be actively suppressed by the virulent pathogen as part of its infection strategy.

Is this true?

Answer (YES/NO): NO